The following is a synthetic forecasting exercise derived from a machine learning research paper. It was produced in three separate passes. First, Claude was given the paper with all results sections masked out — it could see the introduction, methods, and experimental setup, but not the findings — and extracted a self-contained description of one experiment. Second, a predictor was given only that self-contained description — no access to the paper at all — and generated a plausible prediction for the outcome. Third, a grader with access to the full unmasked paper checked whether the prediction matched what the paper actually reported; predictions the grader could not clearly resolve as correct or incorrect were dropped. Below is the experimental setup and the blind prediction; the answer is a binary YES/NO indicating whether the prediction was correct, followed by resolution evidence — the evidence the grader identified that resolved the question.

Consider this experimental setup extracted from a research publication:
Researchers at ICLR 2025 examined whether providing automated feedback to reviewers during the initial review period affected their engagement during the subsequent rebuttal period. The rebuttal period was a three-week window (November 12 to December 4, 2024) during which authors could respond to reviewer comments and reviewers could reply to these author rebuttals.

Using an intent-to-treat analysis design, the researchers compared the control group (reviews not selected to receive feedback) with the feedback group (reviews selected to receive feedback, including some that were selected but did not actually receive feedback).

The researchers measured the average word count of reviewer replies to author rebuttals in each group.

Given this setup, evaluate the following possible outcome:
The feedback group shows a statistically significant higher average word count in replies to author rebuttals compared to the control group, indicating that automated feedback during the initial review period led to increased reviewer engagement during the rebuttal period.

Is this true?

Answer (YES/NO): YES